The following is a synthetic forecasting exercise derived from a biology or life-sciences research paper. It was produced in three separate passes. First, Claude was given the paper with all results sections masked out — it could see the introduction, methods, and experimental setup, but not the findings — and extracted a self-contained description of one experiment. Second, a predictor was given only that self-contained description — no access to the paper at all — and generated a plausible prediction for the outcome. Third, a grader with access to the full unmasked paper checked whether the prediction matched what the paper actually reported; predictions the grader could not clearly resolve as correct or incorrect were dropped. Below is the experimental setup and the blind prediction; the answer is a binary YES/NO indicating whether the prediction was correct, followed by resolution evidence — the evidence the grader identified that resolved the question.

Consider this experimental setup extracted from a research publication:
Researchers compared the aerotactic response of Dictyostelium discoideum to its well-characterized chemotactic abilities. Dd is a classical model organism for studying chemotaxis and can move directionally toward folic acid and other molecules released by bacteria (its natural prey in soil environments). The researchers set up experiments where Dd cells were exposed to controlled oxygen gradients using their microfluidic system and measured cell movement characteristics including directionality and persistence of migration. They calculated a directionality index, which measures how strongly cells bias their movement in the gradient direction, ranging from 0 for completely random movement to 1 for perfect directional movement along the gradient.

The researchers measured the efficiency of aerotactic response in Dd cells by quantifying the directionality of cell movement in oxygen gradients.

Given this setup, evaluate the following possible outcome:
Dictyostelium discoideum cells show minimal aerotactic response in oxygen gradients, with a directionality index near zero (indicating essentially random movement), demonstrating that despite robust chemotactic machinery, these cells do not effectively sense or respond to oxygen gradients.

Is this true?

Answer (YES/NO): NO